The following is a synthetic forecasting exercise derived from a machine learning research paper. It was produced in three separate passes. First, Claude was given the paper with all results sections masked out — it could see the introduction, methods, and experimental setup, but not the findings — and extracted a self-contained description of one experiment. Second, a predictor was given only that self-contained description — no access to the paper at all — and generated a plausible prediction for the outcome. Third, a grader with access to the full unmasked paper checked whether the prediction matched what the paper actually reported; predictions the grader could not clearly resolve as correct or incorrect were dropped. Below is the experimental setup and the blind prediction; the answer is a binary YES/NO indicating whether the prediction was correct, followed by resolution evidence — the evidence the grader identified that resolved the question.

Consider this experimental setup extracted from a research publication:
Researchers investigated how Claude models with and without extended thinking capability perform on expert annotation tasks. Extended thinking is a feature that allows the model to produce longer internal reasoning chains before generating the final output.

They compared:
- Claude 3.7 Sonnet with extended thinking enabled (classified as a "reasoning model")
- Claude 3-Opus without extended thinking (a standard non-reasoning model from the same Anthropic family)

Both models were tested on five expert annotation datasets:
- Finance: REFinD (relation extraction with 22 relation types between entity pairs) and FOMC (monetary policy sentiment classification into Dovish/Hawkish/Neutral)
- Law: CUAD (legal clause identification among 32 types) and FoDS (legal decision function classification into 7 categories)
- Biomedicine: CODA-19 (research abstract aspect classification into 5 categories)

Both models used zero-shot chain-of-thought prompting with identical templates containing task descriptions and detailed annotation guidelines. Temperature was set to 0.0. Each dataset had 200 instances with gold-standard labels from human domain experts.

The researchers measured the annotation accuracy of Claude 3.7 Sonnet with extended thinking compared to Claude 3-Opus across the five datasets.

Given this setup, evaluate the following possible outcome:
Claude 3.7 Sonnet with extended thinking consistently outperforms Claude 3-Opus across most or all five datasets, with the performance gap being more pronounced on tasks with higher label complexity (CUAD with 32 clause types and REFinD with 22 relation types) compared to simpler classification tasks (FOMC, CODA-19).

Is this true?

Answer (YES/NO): NO